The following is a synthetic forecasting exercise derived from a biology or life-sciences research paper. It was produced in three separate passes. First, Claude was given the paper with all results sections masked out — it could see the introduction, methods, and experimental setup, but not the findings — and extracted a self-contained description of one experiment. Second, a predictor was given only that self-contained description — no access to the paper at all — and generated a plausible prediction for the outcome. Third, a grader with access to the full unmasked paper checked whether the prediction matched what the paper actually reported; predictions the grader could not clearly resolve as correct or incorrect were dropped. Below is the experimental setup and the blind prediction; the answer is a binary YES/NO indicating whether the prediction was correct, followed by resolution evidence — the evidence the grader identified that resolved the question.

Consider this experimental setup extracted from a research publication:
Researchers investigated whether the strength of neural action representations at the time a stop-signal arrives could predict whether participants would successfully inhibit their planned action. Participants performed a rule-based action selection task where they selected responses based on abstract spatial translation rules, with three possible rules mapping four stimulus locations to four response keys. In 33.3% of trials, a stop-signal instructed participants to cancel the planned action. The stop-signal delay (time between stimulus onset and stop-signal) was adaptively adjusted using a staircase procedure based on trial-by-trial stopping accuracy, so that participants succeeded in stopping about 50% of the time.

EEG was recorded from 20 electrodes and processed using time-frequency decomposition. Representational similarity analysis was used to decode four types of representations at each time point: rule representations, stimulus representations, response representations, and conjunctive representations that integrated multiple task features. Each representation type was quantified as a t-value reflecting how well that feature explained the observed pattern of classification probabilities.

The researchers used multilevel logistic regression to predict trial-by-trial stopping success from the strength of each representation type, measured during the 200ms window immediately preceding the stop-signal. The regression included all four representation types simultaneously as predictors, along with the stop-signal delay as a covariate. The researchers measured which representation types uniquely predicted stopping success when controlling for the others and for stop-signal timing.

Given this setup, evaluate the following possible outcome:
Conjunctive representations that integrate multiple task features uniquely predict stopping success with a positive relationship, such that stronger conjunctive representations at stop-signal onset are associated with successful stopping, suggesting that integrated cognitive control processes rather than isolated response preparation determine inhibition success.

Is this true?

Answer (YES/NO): NO